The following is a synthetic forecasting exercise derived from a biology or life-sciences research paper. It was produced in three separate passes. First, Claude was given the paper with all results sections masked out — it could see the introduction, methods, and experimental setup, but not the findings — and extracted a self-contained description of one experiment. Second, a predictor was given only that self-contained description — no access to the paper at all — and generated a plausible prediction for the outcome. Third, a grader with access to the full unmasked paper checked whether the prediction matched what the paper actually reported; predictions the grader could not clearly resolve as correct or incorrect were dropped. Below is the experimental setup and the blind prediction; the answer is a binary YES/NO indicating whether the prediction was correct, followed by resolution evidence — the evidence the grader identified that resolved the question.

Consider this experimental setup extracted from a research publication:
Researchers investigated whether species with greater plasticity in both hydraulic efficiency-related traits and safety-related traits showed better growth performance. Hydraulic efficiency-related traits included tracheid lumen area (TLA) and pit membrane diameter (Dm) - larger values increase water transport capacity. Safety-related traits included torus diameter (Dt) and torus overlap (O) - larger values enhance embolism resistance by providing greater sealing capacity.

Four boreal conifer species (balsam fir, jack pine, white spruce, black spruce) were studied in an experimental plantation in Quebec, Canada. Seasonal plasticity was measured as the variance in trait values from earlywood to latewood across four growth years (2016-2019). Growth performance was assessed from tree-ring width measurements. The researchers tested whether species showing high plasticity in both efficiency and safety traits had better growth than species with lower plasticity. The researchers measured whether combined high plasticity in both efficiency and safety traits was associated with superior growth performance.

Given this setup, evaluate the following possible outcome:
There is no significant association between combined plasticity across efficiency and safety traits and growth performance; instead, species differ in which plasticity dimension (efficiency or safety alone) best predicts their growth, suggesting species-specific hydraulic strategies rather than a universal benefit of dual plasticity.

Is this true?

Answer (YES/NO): NO